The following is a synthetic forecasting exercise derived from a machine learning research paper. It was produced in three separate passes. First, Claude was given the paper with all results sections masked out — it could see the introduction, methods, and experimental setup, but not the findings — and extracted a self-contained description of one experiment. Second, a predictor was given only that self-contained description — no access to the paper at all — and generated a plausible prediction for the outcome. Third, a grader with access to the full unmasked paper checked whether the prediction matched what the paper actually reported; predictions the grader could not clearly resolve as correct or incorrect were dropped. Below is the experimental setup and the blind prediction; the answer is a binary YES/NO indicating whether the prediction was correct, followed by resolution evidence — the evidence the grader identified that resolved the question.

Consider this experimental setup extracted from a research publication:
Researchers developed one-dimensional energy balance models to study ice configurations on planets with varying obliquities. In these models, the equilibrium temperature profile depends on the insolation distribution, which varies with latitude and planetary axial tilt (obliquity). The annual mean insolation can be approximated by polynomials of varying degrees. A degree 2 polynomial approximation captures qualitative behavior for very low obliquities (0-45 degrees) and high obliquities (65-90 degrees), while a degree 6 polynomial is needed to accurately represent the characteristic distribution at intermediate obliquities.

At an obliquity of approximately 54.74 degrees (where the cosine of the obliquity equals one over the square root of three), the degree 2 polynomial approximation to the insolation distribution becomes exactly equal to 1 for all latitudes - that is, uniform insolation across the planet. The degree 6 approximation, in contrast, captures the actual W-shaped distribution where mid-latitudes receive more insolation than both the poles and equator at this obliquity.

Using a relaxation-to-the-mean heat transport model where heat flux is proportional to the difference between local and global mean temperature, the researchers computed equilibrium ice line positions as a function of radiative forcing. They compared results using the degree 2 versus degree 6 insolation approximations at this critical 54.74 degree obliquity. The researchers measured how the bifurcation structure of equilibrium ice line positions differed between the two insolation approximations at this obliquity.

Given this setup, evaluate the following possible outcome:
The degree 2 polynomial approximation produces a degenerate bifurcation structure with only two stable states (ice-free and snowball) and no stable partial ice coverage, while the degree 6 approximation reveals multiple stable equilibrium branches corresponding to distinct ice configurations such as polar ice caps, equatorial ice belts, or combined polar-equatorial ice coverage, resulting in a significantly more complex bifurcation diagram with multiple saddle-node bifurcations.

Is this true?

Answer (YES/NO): NO